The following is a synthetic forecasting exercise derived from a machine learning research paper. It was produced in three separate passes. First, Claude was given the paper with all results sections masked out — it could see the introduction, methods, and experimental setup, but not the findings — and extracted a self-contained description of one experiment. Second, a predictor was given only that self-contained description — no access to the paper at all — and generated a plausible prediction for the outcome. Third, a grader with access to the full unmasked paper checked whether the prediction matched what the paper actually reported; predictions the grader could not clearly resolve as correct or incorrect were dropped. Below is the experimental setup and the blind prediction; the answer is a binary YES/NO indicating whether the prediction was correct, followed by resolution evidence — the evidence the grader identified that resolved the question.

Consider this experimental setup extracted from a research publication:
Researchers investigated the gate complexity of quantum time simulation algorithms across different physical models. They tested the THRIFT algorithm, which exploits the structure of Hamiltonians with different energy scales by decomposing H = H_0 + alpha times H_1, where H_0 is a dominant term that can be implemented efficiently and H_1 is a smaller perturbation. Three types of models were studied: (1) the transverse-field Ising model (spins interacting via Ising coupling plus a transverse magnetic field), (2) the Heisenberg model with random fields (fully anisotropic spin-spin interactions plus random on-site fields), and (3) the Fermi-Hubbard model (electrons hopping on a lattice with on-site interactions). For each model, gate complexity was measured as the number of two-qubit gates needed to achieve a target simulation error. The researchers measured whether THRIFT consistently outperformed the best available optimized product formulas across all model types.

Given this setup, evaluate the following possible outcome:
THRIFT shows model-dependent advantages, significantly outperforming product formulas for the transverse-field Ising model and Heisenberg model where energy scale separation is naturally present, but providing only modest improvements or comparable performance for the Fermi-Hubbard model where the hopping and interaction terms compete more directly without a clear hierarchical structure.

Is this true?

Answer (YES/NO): NO